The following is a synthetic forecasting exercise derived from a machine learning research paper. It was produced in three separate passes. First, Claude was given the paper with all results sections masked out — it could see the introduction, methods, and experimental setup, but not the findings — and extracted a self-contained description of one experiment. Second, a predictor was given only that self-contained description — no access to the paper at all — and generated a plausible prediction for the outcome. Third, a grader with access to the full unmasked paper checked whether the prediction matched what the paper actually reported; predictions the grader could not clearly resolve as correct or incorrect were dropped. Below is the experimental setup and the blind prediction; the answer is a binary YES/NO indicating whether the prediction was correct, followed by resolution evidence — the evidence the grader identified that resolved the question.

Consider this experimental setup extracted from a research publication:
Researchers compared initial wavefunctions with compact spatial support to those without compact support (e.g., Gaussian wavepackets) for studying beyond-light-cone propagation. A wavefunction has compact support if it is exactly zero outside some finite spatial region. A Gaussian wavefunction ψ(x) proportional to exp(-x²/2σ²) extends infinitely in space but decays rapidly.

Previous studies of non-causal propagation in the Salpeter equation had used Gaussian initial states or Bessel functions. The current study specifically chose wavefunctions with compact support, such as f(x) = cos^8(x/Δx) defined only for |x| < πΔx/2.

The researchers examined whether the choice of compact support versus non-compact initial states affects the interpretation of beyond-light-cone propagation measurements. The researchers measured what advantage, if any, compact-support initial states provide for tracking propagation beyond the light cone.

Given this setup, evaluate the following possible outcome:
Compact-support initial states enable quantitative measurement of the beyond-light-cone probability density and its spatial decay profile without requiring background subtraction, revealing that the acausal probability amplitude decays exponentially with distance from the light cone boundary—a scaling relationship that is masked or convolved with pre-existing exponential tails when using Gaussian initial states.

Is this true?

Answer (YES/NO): NO